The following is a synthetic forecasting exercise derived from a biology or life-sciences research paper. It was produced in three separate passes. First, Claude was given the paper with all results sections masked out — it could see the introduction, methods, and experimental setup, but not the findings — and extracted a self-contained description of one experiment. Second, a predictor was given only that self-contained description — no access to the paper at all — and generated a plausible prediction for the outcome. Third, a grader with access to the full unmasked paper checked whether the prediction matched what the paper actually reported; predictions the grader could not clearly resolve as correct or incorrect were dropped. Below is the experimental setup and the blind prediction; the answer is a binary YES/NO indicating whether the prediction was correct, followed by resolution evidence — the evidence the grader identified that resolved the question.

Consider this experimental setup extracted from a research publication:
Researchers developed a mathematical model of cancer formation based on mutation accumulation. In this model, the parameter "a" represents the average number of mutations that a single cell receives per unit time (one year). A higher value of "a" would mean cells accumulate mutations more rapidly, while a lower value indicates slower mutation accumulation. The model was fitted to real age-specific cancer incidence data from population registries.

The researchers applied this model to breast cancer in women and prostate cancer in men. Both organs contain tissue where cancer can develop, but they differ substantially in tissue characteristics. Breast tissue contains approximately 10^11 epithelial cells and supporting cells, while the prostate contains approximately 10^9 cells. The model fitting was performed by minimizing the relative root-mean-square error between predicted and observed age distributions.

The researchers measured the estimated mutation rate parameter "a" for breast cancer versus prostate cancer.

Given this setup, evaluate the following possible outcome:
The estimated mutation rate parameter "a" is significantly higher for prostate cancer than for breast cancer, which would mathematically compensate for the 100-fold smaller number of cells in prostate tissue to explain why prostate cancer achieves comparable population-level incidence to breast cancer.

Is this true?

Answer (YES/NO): YES